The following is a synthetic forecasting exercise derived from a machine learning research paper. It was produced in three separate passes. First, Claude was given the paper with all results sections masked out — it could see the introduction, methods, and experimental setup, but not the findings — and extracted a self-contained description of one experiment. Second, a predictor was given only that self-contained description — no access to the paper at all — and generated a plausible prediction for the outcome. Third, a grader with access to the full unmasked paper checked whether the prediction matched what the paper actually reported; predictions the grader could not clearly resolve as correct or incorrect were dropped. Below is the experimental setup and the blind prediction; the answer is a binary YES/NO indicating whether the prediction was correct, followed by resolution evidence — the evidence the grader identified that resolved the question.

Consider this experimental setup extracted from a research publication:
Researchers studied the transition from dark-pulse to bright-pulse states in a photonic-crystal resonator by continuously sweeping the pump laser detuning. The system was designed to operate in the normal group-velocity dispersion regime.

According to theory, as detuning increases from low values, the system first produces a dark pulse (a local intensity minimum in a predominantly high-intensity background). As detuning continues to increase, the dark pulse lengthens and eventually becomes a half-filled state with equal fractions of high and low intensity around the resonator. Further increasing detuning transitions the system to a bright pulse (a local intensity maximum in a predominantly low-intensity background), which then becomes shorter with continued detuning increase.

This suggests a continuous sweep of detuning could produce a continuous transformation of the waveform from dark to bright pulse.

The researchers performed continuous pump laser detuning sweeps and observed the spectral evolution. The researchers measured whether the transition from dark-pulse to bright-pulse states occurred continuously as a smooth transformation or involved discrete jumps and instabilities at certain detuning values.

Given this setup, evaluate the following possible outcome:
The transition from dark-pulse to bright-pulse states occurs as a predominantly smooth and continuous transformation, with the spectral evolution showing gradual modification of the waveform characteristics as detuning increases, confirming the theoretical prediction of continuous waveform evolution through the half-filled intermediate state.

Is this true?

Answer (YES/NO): YES